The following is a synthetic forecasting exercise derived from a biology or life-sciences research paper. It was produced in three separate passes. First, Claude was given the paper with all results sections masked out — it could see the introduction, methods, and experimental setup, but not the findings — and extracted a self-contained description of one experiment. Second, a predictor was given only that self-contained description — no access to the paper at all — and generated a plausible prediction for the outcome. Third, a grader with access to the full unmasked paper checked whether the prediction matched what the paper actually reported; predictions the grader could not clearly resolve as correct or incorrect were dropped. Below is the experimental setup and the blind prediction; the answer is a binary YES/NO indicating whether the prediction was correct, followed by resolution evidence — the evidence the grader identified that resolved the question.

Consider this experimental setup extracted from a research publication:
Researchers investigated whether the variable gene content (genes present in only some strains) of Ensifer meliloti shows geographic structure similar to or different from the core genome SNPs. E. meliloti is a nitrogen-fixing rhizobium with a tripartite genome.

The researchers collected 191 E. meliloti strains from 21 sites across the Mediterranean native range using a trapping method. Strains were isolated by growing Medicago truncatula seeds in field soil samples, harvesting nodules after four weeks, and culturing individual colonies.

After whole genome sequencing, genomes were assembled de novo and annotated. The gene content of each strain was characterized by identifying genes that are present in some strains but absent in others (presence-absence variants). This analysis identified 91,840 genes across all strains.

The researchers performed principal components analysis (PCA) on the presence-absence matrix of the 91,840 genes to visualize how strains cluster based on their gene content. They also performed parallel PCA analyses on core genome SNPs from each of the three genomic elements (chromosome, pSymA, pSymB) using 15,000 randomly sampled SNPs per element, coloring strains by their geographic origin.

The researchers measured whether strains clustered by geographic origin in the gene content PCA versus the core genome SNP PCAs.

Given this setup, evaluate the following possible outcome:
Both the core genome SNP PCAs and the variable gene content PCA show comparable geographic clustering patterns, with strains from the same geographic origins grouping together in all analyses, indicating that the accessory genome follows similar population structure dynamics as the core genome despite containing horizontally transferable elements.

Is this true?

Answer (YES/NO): NO